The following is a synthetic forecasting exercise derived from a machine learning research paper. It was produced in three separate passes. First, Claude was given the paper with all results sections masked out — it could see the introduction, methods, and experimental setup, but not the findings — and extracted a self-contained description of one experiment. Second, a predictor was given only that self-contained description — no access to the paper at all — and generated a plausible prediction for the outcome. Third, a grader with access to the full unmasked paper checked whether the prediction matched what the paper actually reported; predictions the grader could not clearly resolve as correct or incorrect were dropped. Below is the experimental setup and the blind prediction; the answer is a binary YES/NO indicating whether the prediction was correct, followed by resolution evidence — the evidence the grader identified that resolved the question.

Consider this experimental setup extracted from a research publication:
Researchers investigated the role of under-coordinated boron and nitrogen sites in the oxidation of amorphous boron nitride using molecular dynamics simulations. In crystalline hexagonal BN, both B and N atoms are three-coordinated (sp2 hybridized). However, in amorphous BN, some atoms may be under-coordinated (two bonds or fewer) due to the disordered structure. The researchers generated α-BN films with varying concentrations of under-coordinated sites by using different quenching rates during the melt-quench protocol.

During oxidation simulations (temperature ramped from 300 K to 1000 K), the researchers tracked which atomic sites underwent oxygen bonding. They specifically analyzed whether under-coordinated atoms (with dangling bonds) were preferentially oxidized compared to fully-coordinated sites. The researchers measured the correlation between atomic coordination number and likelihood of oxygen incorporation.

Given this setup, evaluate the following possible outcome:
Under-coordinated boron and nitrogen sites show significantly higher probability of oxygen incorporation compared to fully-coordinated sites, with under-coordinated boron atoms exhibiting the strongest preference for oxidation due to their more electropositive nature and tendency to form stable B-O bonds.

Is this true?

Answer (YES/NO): NO